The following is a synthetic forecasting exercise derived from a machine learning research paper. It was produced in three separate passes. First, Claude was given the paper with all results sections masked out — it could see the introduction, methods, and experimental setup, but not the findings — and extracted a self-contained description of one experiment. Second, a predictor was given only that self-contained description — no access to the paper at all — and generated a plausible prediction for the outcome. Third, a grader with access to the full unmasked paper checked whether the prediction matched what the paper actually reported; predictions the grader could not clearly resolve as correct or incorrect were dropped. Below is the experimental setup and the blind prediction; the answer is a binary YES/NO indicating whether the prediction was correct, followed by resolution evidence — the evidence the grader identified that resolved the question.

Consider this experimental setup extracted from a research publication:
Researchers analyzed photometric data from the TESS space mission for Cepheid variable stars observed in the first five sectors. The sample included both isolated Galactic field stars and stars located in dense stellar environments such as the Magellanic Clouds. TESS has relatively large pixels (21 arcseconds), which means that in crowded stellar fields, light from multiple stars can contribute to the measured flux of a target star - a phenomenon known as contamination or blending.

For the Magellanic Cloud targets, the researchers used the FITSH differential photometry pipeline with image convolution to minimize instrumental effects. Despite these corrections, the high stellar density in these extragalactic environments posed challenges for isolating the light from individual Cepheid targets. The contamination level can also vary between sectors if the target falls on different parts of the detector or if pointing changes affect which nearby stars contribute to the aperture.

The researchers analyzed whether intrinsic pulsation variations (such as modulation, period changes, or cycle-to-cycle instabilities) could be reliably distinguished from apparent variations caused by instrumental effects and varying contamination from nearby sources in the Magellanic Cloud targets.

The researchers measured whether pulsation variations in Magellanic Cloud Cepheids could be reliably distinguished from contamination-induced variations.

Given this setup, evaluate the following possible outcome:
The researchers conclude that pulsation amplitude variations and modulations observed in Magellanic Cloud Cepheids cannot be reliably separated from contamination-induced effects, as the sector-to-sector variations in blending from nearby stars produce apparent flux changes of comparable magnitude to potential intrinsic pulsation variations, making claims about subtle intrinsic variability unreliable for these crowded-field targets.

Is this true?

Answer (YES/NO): YES